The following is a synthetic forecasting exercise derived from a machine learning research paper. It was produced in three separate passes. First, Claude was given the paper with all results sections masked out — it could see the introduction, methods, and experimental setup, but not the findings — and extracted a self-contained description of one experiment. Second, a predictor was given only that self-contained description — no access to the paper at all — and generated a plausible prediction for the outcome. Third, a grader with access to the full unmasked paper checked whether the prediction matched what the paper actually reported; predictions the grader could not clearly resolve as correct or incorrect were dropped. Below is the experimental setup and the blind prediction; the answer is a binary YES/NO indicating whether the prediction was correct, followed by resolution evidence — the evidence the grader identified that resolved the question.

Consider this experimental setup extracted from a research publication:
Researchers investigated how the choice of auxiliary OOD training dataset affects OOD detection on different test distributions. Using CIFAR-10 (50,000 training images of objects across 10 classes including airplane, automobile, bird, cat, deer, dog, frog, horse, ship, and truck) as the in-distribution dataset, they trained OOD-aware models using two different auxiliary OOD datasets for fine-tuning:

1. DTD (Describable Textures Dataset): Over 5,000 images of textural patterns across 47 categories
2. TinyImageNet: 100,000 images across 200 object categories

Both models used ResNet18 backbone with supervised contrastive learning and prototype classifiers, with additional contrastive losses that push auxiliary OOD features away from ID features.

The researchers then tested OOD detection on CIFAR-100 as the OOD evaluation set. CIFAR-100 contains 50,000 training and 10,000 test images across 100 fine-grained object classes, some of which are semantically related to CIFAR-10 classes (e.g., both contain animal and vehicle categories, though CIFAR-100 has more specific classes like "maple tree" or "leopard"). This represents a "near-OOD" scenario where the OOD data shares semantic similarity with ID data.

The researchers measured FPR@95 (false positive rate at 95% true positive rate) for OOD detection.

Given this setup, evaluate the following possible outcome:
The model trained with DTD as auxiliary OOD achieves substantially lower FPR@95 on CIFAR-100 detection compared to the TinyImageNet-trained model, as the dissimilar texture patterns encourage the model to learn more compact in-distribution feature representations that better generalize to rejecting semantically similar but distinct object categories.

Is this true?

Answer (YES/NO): NO